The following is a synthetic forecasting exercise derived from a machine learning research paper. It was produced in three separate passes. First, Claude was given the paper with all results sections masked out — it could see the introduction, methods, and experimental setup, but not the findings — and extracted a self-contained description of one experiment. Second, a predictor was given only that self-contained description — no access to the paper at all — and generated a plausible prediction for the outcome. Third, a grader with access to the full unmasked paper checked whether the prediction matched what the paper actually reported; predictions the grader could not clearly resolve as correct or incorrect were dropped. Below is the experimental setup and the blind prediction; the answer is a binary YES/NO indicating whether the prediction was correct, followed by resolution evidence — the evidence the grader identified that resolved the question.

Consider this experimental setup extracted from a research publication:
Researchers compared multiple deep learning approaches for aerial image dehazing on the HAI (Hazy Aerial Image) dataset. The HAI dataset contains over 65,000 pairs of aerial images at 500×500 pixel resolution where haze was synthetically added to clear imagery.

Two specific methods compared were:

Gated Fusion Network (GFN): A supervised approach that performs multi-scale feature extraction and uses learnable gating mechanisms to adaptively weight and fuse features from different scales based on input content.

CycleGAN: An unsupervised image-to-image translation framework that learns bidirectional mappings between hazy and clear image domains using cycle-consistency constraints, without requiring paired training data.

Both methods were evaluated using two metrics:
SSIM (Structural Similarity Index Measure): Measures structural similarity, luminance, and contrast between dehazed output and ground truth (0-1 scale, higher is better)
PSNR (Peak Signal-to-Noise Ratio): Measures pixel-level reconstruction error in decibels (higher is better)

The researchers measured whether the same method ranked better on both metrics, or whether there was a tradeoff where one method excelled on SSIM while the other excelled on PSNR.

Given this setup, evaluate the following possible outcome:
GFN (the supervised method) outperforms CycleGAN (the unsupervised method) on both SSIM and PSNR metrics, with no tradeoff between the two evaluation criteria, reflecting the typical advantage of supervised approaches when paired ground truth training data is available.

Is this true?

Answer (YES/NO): NO